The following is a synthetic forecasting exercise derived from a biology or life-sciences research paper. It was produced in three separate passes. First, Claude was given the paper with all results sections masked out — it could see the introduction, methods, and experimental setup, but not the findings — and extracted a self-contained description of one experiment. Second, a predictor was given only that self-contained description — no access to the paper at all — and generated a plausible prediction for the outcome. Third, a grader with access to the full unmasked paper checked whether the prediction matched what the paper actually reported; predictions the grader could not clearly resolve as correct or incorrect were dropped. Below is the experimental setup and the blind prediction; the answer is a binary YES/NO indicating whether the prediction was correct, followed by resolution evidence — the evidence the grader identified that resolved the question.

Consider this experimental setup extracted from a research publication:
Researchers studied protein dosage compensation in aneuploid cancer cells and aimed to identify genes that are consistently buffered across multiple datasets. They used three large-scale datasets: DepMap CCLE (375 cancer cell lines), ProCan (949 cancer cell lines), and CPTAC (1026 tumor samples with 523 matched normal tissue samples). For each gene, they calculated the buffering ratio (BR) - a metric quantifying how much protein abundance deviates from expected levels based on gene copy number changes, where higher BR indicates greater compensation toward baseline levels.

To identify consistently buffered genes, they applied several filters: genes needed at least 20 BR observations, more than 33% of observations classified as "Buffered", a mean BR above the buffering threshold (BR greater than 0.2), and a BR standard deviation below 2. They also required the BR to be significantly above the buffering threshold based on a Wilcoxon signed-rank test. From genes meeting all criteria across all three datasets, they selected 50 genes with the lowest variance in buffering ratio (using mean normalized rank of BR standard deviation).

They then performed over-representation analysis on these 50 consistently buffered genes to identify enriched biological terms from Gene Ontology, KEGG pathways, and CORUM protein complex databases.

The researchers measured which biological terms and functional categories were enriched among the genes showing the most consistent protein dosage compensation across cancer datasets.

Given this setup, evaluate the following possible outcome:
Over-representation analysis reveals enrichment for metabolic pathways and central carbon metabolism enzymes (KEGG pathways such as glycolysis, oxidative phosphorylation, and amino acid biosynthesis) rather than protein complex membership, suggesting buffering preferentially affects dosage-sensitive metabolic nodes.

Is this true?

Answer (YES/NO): NO